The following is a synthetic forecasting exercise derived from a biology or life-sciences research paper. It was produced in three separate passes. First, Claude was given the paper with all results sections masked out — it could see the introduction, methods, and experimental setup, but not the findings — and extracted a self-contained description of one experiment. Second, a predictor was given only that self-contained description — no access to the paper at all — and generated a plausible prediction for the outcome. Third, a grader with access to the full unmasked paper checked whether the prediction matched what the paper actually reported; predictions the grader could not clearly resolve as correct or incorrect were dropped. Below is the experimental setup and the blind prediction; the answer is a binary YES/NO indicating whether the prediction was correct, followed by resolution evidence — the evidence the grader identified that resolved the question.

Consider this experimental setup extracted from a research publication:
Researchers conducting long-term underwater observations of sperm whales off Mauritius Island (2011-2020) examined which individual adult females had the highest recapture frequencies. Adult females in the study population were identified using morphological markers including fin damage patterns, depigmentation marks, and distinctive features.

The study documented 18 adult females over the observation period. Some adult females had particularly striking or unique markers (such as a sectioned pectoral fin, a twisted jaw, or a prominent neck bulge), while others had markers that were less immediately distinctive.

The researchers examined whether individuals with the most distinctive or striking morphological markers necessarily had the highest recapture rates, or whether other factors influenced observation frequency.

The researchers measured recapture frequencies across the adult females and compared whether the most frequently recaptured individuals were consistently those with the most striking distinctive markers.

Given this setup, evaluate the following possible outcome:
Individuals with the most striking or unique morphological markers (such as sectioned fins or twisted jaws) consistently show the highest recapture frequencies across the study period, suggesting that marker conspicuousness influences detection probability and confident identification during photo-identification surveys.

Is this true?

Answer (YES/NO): NO